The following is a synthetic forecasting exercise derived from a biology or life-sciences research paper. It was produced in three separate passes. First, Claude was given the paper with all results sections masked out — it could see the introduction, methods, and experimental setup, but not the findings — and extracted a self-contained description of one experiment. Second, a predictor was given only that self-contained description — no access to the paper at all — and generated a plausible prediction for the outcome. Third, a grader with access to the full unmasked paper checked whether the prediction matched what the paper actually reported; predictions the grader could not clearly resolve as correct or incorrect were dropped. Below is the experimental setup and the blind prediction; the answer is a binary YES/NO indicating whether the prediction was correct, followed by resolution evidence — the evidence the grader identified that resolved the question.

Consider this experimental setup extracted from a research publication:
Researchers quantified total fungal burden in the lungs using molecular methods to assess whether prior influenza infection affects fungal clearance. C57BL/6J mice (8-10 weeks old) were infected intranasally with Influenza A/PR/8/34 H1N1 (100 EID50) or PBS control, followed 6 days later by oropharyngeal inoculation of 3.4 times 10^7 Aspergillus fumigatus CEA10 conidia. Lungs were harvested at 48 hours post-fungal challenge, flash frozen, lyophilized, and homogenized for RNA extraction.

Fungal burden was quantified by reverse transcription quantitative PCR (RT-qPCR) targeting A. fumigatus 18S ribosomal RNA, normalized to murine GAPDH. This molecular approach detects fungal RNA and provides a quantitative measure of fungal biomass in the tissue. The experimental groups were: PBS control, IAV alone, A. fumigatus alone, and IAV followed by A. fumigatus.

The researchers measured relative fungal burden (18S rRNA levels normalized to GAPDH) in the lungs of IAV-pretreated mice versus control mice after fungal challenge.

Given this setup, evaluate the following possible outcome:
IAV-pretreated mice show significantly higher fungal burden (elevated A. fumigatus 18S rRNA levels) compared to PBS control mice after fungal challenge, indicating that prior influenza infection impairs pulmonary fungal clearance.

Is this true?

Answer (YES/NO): YES